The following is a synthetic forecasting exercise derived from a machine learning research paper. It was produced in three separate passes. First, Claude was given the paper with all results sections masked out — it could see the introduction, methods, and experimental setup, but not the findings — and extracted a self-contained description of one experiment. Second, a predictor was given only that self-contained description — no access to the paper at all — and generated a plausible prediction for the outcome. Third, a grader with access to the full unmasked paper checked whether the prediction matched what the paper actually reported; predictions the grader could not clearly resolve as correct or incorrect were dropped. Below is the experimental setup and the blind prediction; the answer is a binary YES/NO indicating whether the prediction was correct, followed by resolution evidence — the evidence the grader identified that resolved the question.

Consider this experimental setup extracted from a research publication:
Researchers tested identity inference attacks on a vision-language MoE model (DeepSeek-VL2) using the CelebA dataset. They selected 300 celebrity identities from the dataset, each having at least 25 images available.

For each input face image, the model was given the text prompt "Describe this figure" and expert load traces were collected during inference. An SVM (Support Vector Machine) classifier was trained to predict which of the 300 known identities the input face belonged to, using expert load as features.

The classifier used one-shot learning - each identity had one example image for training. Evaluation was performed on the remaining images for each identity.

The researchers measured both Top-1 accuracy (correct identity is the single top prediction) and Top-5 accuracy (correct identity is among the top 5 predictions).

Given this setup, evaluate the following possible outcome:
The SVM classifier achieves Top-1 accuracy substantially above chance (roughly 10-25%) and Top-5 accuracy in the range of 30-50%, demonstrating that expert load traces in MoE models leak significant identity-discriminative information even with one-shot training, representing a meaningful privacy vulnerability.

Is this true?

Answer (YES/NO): NO